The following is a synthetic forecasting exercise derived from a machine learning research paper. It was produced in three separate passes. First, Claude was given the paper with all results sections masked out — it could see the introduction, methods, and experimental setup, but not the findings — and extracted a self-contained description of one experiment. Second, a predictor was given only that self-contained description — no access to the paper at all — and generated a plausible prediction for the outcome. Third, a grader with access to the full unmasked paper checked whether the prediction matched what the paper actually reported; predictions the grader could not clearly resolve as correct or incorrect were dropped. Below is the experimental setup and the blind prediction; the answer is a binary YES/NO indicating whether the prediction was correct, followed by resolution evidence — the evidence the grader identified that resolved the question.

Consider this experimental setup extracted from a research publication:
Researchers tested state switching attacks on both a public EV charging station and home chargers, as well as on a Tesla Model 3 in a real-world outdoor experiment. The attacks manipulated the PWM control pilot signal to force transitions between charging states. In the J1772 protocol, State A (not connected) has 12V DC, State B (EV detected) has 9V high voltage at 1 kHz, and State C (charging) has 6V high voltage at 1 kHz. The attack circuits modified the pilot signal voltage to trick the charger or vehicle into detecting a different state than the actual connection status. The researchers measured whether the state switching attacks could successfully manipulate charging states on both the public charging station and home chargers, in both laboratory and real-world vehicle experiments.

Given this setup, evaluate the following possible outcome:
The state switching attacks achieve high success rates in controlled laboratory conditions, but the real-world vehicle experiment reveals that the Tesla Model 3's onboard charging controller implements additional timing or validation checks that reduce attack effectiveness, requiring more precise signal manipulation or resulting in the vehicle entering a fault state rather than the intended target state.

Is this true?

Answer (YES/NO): NO